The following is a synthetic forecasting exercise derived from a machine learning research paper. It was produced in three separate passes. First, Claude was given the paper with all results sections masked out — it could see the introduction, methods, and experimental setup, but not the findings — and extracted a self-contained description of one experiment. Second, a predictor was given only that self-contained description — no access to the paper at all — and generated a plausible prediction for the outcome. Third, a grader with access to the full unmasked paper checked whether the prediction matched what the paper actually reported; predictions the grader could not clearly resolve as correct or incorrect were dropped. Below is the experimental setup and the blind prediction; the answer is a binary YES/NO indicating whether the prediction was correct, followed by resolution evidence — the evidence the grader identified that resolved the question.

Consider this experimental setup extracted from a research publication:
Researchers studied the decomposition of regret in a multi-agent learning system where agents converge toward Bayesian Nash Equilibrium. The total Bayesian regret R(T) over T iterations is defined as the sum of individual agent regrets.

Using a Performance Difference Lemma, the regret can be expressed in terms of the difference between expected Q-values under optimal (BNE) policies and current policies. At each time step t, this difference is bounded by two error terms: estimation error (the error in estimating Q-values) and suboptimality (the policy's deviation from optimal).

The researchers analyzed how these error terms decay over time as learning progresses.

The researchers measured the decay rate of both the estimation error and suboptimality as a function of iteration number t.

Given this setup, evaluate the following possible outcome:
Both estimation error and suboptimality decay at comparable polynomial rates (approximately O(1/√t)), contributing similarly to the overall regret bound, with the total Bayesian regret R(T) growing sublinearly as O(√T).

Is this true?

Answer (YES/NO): YES